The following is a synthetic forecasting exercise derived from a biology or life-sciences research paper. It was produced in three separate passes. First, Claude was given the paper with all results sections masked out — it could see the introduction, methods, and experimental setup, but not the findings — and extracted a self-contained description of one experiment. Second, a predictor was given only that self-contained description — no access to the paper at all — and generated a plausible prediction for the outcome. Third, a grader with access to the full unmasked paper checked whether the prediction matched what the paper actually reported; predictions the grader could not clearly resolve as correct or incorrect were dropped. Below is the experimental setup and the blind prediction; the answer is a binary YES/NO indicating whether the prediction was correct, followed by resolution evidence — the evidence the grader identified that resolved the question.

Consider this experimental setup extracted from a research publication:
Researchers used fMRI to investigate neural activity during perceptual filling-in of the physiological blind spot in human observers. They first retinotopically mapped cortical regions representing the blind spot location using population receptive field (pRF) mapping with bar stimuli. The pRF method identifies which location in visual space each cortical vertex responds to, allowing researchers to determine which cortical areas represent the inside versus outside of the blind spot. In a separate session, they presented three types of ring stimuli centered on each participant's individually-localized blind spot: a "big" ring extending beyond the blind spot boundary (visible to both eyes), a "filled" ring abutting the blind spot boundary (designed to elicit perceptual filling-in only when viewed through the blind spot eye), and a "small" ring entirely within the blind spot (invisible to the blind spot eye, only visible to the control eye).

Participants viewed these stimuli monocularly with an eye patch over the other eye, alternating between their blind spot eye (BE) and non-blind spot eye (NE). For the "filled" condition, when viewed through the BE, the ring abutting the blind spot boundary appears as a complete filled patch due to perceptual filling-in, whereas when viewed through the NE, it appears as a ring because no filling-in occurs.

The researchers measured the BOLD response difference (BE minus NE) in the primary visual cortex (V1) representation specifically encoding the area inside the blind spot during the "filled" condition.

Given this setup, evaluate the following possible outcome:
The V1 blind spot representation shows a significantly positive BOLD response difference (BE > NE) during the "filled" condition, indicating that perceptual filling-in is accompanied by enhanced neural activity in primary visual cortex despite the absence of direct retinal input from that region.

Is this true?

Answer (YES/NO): NO